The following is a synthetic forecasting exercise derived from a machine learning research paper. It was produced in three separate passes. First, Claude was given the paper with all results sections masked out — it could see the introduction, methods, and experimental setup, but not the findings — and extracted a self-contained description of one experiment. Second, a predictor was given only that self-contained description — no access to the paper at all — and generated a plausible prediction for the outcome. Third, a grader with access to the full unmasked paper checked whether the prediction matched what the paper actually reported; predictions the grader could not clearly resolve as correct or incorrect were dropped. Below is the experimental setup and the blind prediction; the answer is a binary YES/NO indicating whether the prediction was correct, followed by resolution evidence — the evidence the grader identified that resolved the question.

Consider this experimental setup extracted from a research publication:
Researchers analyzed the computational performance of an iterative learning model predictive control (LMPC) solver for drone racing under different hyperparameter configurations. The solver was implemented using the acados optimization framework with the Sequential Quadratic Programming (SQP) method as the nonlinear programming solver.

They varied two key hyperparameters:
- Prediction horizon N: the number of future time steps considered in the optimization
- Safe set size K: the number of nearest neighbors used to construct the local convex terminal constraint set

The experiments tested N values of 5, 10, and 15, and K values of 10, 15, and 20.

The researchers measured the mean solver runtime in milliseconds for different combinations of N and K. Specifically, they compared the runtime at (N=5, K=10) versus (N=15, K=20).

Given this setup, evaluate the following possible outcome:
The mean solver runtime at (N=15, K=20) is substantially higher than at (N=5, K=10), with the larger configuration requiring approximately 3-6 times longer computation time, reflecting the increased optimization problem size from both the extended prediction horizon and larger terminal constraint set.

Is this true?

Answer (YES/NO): YES